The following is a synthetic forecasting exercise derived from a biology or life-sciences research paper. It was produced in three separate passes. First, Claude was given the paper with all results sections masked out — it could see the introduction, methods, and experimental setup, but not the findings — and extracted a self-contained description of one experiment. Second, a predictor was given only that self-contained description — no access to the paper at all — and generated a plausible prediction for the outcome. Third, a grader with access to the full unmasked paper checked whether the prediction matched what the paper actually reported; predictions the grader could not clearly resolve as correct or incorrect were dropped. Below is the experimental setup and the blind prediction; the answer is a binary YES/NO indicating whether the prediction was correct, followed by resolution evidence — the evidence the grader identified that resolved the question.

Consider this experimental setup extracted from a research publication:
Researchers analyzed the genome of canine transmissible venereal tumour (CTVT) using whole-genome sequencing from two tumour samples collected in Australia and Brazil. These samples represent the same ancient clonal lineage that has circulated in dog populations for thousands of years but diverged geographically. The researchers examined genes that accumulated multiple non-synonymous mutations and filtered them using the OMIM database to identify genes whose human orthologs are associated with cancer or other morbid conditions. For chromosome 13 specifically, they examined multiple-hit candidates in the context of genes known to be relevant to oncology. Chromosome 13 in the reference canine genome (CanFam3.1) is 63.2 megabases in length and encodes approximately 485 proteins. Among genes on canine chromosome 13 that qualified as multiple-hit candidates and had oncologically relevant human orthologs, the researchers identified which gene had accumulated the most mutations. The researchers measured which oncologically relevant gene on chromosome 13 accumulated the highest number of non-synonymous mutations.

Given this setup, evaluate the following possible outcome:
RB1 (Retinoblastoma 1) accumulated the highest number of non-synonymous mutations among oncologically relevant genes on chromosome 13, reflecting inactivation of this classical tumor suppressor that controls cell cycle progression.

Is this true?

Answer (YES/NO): NO